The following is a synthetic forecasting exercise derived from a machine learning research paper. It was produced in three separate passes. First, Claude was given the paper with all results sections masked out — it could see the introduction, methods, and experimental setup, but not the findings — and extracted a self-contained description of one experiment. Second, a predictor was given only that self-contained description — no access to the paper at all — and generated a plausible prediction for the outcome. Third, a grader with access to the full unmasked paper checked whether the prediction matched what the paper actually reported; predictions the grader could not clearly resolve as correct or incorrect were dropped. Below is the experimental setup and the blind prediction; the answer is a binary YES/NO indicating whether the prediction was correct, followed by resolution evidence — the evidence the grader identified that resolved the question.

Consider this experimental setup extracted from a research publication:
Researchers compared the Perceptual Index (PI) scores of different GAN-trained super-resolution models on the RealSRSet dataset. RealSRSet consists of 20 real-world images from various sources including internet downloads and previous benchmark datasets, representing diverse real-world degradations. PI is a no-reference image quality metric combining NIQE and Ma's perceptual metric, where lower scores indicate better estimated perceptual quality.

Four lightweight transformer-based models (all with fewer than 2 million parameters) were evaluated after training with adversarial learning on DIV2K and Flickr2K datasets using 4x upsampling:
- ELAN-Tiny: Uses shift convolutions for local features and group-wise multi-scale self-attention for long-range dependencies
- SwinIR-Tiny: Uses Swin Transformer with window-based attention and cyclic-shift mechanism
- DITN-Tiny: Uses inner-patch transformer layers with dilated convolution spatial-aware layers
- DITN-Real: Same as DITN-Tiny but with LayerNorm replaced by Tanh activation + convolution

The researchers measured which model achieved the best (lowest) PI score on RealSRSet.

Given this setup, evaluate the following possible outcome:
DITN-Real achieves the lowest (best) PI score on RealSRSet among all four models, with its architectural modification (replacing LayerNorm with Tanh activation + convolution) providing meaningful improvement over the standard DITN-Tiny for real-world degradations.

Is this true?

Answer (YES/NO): NO